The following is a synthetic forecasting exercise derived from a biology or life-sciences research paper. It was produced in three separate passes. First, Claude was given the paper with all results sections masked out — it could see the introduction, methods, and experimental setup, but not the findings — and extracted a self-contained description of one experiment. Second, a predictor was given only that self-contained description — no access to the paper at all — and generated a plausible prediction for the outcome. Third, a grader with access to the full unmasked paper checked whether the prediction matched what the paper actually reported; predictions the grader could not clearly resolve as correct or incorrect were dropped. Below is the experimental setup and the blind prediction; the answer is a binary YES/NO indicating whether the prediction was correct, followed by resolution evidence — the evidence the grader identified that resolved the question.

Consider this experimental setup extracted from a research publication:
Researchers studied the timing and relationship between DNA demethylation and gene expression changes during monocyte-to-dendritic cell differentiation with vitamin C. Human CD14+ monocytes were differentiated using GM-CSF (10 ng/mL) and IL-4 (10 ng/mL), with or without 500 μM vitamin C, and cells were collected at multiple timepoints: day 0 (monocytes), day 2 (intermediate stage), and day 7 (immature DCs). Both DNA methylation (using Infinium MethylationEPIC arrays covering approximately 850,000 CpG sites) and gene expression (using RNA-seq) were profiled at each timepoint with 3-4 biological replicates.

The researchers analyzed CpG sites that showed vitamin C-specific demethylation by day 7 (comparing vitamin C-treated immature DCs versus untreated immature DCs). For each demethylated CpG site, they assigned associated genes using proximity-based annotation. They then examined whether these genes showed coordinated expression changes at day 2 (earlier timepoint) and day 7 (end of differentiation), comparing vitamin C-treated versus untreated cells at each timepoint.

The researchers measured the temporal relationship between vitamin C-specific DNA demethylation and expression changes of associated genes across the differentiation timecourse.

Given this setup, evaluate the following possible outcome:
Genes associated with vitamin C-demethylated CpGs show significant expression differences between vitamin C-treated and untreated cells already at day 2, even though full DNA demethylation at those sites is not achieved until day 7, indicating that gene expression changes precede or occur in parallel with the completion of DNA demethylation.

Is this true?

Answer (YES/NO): NO